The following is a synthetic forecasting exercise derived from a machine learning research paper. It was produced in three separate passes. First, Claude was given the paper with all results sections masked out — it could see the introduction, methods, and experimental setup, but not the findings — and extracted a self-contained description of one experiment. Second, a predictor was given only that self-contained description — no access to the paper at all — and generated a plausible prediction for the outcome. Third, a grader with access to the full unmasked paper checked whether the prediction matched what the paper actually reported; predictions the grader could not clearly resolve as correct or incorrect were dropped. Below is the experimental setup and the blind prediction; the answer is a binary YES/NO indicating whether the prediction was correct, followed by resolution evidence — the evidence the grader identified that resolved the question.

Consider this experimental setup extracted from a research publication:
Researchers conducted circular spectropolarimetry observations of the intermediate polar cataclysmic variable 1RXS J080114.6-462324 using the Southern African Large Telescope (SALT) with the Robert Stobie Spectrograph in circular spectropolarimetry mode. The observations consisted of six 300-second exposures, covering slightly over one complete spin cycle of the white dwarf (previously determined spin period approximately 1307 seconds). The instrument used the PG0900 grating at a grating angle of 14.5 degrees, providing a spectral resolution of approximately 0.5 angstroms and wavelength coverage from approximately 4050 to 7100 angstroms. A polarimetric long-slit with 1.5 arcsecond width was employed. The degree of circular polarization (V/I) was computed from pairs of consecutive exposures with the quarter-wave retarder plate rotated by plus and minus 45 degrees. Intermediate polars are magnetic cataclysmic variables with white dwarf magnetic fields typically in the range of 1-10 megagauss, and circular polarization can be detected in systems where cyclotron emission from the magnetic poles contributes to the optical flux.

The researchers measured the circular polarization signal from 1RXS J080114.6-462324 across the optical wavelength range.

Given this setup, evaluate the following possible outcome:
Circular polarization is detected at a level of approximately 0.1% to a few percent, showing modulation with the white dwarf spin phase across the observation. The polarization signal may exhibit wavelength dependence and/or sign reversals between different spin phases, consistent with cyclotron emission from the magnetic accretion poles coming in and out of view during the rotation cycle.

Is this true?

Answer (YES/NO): NO